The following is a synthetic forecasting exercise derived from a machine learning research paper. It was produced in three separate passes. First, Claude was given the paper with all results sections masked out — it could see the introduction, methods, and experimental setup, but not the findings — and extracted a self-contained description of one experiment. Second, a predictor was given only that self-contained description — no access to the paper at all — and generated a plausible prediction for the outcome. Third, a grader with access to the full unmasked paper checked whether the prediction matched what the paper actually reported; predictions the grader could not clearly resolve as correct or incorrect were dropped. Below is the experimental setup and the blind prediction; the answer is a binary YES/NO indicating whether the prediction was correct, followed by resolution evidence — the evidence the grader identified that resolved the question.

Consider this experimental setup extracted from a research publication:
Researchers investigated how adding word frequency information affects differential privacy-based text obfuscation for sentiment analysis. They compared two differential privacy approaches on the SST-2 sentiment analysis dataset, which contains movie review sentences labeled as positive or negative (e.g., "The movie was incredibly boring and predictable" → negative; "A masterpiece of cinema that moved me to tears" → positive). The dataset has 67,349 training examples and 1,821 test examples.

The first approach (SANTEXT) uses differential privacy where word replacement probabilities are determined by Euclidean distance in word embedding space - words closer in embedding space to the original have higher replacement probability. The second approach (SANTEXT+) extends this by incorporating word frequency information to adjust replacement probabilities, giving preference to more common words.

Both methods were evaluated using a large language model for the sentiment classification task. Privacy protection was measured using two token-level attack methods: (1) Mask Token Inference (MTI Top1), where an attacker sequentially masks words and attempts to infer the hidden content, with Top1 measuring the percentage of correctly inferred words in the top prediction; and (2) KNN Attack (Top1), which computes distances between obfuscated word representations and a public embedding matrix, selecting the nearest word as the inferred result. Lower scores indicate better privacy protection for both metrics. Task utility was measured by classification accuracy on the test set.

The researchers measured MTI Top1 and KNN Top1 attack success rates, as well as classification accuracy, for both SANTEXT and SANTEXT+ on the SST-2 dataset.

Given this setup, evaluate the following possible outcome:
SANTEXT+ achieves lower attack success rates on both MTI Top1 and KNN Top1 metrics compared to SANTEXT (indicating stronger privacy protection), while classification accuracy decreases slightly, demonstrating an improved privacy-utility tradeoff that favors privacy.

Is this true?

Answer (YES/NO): NO